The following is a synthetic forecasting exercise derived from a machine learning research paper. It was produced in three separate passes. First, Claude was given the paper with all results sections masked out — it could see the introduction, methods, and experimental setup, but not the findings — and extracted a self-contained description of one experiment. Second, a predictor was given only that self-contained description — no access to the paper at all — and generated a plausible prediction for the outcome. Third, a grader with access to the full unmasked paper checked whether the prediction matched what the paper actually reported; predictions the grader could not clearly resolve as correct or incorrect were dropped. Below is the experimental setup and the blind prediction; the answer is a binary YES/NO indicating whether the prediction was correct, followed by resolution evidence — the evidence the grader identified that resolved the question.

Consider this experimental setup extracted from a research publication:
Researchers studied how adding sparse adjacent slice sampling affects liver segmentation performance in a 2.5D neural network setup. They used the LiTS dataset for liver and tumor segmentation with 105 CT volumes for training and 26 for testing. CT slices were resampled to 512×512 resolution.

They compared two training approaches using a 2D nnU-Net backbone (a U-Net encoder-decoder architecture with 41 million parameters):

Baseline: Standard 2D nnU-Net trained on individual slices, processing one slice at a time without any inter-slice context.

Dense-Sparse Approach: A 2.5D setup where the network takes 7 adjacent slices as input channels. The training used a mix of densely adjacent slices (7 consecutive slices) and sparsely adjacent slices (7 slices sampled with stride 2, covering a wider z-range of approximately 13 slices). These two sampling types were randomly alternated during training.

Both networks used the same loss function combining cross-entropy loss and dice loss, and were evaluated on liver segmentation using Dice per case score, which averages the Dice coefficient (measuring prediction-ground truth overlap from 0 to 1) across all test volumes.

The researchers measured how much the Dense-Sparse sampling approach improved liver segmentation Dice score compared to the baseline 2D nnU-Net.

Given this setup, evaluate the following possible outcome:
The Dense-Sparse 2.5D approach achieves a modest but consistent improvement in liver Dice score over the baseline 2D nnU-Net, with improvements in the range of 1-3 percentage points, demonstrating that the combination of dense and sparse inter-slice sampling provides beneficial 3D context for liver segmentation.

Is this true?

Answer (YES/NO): NO